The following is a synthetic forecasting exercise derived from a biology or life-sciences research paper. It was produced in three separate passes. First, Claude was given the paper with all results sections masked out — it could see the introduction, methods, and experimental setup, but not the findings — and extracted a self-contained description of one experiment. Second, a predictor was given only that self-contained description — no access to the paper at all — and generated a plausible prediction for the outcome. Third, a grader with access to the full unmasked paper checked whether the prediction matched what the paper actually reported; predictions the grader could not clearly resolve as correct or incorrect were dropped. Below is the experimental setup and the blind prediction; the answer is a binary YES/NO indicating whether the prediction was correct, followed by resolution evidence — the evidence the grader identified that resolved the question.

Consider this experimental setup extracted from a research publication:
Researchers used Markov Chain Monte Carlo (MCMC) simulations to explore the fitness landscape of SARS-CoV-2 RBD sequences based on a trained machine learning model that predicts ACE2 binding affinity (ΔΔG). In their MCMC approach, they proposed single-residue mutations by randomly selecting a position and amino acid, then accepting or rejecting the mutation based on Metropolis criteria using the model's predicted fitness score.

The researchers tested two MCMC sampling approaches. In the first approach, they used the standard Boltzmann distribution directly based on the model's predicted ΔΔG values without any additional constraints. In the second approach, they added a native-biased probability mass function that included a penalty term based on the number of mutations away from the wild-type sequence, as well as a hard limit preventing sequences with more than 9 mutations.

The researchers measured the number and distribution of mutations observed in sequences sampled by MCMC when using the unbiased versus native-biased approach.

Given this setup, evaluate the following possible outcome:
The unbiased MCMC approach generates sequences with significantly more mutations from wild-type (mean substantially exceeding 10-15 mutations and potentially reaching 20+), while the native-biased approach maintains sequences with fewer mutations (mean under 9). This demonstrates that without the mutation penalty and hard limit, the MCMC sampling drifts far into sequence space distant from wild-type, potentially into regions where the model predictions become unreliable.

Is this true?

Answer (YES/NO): NO